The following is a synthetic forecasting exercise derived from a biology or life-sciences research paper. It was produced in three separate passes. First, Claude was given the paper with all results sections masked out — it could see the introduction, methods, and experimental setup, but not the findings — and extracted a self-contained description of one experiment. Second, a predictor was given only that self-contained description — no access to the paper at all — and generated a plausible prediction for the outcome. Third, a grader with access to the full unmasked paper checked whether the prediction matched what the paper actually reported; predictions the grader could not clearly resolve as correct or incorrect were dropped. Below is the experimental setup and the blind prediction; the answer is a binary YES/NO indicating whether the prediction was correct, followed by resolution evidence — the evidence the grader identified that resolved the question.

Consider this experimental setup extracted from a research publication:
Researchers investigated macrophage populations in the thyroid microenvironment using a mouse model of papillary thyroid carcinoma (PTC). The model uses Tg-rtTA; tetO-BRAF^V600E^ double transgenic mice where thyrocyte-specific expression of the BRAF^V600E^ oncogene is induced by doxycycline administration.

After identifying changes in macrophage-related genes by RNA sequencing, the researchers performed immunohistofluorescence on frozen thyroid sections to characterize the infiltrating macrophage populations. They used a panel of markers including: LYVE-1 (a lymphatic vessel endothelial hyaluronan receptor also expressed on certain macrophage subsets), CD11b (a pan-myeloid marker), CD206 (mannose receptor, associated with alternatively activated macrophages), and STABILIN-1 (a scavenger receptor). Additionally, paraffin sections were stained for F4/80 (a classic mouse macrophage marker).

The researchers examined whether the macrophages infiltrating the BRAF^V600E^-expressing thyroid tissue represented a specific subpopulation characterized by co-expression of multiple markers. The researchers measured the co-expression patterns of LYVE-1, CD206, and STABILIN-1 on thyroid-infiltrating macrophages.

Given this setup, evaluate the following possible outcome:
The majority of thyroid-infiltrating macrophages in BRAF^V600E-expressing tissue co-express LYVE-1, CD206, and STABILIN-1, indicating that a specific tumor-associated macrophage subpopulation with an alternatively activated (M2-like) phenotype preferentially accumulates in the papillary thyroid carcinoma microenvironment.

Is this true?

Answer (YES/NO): NO